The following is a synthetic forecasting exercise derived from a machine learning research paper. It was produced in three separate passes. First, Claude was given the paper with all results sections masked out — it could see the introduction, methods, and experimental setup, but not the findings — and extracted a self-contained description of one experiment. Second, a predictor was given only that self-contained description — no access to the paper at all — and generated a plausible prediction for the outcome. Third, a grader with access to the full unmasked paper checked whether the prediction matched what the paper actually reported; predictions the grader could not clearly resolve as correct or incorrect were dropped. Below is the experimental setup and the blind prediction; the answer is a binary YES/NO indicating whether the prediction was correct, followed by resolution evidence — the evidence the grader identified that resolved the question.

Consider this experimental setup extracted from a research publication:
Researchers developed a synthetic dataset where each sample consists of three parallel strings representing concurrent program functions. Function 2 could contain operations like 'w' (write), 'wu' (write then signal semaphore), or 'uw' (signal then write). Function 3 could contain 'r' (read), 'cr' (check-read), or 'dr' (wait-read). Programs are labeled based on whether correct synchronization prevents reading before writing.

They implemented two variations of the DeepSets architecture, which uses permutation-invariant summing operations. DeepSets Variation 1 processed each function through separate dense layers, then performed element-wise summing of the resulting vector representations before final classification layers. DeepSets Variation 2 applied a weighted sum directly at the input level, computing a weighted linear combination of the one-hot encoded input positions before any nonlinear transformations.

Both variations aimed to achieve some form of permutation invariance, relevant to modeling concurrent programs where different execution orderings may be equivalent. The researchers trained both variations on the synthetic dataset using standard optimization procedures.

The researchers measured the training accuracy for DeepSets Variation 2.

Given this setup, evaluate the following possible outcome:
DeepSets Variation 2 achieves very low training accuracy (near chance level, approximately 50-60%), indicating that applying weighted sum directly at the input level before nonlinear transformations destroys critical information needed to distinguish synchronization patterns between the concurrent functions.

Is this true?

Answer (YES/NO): YES